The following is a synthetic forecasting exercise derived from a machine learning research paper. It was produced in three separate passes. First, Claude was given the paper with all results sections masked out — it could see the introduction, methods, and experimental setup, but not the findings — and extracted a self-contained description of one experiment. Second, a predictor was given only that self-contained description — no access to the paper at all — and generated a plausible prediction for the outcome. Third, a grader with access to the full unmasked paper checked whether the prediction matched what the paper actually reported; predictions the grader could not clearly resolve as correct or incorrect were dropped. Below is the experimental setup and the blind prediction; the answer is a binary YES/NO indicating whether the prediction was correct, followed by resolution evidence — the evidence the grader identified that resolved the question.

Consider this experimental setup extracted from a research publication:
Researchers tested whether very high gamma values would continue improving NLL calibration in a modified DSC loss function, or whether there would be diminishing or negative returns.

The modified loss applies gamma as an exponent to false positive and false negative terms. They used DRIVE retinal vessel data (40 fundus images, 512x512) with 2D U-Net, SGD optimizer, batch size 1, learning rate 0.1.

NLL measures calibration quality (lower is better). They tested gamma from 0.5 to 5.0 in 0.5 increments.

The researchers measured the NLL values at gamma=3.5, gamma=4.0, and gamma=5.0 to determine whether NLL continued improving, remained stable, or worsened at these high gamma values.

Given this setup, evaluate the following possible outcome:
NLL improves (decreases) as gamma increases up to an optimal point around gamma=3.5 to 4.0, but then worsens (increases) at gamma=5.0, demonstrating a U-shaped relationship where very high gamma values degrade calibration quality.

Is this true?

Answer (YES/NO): YES